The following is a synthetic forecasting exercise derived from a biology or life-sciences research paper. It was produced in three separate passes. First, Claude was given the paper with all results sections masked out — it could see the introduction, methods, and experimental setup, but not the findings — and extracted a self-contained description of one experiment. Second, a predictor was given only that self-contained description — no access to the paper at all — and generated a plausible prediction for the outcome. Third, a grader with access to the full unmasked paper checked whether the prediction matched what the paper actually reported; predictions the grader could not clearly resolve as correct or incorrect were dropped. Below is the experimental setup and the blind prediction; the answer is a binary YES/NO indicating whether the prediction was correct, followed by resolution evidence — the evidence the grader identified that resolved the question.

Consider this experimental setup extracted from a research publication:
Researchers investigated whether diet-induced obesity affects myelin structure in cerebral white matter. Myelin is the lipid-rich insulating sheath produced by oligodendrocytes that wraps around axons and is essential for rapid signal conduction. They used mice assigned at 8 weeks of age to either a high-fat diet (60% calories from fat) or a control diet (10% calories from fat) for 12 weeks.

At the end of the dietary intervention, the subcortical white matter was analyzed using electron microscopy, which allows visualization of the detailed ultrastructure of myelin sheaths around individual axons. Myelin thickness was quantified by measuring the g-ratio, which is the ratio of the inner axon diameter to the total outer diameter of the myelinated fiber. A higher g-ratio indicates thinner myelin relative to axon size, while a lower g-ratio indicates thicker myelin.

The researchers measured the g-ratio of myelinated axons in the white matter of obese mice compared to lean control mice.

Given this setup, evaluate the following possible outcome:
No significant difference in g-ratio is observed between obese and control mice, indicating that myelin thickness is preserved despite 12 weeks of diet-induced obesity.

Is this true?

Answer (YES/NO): NO